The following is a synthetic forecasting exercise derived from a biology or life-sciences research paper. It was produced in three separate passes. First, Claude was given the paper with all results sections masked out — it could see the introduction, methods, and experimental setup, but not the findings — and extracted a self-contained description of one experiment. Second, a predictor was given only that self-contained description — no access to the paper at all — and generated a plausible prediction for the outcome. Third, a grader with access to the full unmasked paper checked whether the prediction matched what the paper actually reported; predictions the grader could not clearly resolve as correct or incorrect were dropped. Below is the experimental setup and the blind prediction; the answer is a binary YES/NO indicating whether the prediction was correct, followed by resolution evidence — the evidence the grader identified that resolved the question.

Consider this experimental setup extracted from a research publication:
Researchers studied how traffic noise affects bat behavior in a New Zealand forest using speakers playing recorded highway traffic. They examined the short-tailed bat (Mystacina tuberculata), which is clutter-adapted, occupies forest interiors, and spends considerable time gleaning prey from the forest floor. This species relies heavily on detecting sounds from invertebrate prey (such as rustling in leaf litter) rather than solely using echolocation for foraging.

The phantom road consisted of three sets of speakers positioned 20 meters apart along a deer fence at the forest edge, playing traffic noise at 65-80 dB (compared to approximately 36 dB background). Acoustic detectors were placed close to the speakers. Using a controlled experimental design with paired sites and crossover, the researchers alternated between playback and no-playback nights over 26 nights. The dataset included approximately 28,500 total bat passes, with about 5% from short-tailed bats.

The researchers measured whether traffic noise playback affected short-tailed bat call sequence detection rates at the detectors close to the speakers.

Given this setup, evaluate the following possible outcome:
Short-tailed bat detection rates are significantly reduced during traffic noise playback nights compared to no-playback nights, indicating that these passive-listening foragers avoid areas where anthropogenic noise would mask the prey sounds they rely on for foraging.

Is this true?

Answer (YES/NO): YES